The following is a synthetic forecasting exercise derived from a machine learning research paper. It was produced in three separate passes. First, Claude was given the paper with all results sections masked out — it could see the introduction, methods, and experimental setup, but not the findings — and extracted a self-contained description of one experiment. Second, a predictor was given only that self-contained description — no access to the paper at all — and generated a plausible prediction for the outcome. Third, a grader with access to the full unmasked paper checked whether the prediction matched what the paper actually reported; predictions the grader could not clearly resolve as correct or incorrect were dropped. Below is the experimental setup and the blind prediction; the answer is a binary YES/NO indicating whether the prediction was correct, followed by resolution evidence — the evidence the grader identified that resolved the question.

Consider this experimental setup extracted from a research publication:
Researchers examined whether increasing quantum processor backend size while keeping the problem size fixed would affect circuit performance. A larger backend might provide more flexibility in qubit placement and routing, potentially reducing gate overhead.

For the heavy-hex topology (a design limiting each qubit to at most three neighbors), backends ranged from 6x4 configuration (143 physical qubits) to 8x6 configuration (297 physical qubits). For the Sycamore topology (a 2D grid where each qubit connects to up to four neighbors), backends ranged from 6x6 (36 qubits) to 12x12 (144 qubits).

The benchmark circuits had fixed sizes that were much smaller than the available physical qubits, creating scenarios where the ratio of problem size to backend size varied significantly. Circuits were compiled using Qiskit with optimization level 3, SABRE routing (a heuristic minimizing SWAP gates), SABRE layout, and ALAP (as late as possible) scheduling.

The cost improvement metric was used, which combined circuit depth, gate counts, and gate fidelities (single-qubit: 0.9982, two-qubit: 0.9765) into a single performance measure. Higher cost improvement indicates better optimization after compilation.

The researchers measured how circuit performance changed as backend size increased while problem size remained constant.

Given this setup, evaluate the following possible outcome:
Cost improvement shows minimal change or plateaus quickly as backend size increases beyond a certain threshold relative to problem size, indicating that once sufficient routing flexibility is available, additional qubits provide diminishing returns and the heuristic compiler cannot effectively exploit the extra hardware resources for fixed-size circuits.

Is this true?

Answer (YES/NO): YES